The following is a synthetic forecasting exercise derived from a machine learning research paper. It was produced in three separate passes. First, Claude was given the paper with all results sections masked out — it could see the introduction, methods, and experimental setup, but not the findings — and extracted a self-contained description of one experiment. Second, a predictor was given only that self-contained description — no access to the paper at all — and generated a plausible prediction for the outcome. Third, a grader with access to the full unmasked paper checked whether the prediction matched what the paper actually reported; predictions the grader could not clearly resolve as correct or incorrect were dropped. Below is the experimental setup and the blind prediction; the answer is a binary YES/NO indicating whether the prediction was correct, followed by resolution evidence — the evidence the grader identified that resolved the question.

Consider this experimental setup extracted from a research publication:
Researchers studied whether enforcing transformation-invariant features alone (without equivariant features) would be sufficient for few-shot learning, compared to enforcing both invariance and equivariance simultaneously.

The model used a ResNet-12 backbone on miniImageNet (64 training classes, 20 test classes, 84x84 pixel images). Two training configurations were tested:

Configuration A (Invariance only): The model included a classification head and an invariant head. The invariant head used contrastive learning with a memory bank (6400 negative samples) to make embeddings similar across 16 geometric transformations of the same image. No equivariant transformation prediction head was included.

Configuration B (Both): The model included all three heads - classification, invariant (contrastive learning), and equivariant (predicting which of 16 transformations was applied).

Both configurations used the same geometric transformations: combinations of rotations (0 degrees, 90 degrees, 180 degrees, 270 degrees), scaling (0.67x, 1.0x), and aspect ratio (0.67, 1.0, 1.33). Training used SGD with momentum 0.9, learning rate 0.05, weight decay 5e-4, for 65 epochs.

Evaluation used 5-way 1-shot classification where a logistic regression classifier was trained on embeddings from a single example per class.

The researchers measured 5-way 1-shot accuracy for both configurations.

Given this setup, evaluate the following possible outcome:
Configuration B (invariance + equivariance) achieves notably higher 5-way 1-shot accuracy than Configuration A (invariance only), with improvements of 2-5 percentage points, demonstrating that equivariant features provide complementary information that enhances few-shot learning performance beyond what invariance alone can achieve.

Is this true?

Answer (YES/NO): YES